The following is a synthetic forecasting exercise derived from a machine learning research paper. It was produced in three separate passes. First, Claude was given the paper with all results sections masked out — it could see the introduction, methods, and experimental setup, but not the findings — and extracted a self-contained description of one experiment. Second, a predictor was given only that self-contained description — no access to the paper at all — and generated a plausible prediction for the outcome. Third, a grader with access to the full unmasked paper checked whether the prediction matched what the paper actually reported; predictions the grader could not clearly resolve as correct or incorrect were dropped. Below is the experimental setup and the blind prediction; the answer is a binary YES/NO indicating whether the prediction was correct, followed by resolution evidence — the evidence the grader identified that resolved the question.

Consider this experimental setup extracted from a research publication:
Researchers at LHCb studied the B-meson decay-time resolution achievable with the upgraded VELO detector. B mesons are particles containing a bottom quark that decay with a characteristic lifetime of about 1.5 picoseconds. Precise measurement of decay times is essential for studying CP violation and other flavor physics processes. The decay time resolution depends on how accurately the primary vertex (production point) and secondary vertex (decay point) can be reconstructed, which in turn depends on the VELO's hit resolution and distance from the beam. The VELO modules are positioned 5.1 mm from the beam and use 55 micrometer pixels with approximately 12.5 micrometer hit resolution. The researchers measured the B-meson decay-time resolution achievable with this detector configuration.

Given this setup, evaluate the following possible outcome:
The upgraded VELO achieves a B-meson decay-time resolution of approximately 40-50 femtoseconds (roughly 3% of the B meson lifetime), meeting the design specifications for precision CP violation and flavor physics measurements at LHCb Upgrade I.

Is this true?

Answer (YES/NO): YES